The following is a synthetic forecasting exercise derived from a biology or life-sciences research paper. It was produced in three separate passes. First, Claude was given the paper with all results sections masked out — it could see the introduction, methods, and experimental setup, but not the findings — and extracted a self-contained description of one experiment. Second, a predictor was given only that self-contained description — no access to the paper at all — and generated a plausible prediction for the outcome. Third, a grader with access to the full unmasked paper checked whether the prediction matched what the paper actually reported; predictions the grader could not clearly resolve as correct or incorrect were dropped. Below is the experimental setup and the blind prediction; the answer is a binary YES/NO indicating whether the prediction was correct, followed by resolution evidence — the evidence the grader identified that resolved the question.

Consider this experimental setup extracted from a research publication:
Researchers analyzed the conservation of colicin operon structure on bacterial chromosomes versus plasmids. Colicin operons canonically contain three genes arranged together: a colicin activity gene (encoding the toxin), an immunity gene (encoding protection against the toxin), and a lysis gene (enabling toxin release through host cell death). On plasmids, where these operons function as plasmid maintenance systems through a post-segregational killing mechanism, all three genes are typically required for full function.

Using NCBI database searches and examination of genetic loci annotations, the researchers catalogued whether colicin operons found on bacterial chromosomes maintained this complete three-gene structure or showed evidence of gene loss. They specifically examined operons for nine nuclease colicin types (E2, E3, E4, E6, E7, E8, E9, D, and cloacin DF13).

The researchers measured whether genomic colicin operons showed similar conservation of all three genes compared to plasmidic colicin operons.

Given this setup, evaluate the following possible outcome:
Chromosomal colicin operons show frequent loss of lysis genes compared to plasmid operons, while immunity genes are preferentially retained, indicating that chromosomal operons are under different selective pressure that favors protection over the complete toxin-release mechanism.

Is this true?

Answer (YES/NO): YES